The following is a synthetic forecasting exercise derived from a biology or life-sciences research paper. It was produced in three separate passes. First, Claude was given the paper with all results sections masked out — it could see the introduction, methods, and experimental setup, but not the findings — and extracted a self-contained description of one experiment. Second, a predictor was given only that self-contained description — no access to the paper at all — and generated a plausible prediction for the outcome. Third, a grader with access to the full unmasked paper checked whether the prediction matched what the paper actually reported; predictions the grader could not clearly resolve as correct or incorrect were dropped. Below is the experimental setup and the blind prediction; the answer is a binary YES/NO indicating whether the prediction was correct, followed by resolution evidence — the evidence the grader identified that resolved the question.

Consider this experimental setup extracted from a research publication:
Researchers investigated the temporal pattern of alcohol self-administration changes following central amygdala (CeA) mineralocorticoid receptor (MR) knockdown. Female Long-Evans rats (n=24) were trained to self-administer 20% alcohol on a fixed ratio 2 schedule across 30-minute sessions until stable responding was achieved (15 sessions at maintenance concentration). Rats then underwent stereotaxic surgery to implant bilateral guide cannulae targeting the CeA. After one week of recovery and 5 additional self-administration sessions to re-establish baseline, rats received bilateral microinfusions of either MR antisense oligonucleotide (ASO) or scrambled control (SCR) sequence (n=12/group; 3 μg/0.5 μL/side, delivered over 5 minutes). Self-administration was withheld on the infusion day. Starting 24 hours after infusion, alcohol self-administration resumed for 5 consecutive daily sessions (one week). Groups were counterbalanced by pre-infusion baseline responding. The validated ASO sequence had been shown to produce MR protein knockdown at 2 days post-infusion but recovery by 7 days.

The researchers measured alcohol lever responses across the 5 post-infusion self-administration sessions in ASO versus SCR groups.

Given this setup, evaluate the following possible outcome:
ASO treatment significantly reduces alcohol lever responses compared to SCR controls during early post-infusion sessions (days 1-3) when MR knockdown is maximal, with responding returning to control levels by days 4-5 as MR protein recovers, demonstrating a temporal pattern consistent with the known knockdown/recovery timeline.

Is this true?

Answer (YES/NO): NO